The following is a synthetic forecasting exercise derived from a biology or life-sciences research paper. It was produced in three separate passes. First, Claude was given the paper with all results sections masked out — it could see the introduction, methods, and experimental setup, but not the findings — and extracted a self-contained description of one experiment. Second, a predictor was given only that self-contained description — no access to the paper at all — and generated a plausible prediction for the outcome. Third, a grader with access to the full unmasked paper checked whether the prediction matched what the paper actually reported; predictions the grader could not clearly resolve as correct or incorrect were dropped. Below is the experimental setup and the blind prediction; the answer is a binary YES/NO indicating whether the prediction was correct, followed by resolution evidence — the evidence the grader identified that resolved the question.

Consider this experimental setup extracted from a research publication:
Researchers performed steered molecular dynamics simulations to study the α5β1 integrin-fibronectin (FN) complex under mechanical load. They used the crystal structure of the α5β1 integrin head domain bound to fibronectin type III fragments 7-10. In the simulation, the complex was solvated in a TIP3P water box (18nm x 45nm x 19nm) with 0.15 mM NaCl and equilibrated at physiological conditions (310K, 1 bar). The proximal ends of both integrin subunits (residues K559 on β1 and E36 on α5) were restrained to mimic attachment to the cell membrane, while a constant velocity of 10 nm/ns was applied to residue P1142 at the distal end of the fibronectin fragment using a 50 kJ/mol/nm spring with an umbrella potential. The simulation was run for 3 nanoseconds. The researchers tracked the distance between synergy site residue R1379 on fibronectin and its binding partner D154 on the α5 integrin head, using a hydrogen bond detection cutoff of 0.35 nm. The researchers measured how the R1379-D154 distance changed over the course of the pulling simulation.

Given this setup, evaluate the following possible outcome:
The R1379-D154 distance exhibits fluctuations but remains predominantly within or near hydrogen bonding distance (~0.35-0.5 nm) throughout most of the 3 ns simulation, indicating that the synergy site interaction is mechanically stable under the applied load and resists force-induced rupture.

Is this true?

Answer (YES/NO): NO